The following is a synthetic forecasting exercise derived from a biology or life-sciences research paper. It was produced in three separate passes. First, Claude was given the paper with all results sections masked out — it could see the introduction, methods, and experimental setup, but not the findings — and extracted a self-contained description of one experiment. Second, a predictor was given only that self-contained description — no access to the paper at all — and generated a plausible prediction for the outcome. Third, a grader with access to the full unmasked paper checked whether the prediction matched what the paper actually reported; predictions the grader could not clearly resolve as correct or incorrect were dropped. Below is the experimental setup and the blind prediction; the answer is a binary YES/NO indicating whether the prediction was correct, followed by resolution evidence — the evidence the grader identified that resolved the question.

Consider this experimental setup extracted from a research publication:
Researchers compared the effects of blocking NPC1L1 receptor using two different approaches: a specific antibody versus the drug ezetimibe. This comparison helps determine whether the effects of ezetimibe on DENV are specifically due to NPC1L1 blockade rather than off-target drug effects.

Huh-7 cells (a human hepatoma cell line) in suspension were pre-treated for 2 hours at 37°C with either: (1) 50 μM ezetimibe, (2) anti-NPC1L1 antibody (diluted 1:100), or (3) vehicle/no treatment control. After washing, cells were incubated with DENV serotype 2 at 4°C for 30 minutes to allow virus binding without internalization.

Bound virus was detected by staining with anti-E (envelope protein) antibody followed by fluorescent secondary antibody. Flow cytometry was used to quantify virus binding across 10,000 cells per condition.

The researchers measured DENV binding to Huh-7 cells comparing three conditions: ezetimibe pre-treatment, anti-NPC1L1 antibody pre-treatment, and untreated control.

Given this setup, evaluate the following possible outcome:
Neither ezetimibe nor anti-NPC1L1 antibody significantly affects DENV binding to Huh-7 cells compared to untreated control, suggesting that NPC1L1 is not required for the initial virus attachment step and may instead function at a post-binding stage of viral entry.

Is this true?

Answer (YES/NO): YES